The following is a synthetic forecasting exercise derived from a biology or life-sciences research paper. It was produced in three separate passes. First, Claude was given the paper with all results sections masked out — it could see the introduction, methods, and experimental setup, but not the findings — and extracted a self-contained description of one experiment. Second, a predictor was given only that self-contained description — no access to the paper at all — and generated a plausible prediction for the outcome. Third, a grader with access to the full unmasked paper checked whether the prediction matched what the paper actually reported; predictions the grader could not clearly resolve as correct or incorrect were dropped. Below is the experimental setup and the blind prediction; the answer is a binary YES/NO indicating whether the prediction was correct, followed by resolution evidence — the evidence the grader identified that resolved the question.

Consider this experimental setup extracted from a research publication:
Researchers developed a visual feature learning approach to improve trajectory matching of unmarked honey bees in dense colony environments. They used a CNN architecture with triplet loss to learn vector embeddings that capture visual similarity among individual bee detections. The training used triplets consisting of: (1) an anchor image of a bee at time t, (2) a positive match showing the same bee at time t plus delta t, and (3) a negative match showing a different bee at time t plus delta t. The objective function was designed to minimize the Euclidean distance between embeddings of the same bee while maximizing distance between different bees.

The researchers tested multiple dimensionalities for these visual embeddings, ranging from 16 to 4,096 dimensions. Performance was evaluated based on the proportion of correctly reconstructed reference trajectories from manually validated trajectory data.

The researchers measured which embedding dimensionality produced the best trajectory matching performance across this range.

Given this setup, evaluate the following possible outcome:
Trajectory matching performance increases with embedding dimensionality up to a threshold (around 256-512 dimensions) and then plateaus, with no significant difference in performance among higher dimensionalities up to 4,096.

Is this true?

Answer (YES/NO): NO